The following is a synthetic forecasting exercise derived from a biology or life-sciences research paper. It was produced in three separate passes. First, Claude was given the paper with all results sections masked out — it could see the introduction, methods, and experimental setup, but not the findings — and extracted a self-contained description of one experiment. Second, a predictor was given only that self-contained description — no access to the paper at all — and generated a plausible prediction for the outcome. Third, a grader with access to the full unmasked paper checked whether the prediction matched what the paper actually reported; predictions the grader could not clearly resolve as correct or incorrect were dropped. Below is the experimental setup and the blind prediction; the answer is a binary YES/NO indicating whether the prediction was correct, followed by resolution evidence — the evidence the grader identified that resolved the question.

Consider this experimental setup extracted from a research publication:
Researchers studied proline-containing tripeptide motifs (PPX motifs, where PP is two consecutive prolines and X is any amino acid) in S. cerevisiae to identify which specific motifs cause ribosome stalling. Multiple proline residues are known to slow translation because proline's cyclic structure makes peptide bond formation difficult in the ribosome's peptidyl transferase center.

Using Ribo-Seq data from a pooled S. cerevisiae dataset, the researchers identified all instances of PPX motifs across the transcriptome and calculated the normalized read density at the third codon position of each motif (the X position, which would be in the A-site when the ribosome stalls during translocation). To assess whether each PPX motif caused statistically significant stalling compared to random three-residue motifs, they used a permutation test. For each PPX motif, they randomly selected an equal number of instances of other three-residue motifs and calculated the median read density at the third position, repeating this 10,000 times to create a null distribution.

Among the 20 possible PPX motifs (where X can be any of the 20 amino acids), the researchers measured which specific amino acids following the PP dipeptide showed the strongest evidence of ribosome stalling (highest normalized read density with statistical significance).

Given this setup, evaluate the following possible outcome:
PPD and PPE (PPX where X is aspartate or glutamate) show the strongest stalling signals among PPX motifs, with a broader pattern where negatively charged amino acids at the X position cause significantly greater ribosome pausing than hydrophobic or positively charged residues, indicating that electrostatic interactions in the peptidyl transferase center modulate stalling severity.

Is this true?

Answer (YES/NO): NO